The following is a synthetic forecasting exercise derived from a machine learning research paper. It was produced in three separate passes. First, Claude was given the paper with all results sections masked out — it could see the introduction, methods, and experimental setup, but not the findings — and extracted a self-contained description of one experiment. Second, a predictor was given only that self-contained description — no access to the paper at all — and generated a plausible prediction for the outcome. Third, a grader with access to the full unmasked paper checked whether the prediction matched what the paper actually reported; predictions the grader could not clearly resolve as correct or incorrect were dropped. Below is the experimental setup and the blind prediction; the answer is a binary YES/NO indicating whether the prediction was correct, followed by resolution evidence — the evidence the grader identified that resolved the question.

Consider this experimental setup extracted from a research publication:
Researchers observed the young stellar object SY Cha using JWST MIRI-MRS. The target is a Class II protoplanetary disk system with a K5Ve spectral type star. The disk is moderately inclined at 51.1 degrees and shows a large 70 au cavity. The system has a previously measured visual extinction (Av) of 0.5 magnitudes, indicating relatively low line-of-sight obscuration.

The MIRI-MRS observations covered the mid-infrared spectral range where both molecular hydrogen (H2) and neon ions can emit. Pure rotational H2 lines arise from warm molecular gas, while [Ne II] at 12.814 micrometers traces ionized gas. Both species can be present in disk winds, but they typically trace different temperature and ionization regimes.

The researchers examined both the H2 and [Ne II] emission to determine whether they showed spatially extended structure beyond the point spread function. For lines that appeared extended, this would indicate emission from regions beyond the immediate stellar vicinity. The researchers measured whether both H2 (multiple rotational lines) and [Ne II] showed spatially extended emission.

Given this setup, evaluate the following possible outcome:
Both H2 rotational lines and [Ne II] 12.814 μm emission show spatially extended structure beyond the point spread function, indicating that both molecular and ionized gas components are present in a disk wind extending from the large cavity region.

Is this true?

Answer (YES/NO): NO